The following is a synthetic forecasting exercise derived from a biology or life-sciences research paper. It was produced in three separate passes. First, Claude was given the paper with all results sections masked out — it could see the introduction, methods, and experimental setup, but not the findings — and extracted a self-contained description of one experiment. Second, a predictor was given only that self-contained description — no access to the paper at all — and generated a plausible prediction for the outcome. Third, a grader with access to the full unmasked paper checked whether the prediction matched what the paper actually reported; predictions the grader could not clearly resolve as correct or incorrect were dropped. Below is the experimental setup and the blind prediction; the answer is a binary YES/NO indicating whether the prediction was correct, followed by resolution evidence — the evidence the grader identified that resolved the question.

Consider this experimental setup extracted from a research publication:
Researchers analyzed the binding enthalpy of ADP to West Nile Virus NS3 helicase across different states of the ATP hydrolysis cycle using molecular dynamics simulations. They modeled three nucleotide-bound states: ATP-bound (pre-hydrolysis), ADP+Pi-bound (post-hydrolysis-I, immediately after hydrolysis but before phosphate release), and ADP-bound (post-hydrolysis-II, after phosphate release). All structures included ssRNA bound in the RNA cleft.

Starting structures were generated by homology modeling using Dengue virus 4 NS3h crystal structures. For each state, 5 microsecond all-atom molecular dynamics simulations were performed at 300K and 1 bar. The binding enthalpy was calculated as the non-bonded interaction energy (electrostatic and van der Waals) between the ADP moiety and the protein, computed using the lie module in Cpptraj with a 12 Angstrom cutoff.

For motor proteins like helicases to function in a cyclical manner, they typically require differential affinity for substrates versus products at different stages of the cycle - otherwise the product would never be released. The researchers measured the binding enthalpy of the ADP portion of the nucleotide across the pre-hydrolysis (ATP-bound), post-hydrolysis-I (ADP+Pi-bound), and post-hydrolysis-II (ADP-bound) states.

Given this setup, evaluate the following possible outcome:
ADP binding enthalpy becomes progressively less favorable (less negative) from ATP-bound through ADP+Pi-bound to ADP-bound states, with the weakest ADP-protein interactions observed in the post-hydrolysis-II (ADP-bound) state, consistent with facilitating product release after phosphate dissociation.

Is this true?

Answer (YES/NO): NO